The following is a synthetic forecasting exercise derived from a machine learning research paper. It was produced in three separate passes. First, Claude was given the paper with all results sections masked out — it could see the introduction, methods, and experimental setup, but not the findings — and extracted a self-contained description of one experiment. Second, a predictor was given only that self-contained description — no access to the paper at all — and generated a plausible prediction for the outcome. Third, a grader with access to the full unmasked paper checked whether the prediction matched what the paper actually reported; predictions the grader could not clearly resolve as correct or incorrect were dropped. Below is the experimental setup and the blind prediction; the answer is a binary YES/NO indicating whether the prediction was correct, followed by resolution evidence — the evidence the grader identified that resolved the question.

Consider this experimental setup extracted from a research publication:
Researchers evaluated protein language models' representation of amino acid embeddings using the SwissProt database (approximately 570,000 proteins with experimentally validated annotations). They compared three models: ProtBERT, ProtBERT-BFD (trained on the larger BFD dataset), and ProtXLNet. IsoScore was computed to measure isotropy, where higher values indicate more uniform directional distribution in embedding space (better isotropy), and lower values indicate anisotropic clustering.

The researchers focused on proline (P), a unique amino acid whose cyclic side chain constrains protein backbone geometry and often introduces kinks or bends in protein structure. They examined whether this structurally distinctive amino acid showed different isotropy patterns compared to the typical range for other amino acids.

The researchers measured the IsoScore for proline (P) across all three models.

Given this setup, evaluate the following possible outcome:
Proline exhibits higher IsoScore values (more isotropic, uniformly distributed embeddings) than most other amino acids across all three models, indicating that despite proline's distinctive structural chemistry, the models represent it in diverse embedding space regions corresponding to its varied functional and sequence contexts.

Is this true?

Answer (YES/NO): NO